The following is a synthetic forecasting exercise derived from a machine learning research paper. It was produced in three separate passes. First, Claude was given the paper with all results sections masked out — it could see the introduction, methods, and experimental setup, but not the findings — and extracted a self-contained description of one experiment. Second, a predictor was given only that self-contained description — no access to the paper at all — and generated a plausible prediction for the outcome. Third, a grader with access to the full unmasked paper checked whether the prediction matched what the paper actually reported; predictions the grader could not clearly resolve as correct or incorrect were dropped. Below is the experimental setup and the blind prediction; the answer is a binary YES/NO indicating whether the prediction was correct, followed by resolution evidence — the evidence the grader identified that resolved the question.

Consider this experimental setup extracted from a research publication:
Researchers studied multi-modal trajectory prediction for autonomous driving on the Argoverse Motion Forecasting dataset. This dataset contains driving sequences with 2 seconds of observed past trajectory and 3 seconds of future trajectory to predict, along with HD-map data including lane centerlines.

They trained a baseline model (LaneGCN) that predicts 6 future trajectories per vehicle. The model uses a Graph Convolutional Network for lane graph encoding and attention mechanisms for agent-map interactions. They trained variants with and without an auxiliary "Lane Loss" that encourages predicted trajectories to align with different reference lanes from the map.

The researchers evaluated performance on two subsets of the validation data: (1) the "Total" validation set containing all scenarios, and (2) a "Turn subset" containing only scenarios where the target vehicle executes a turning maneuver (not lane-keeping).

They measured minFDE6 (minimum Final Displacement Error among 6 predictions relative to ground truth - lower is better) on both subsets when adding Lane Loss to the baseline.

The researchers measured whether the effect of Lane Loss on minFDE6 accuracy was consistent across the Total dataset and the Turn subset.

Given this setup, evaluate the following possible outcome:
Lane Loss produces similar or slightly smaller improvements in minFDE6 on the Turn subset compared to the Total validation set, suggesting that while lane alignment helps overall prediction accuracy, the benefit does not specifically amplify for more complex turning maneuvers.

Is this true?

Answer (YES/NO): NO